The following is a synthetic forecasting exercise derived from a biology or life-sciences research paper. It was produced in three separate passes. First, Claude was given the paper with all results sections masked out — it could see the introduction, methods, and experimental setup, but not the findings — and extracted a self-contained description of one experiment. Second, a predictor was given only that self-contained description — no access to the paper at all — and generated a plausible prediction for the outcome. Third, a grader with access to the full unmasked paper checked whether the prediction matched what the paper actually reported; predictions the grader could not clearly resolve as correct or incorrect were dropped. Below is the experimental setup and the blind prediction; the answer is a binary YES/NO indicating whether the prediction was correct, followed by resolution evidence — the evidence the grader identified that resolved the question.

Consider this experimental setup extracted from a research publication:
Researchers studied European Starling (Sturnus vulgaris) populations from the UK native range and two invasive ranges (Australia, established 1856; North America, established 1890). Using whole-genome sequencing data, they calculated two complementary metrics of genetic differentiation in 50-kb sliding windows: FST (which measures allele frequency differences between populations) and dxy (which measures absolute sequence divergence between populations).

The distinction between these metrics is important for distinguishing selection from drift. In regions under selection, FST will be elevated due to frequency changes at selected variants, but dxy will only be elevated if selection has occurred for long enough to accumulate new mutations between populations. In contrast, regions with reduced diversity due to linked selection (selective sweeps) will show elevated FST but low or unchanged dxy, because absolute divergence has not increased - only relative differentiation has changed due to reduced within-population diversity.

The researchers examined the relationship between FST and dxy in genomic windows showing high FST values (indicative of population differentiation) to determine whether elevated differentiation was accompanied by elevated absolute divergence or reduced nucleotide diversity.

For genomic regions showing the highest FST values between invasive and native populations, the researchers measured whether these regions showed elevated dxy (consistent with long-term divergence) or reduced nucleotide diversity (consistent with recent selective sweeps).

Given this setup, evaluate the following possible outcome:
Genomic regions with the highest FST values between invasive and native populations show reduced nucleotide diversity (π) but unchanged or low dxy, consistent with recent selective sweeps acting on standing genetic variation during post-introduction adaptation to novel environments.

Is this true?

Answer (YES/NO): NO